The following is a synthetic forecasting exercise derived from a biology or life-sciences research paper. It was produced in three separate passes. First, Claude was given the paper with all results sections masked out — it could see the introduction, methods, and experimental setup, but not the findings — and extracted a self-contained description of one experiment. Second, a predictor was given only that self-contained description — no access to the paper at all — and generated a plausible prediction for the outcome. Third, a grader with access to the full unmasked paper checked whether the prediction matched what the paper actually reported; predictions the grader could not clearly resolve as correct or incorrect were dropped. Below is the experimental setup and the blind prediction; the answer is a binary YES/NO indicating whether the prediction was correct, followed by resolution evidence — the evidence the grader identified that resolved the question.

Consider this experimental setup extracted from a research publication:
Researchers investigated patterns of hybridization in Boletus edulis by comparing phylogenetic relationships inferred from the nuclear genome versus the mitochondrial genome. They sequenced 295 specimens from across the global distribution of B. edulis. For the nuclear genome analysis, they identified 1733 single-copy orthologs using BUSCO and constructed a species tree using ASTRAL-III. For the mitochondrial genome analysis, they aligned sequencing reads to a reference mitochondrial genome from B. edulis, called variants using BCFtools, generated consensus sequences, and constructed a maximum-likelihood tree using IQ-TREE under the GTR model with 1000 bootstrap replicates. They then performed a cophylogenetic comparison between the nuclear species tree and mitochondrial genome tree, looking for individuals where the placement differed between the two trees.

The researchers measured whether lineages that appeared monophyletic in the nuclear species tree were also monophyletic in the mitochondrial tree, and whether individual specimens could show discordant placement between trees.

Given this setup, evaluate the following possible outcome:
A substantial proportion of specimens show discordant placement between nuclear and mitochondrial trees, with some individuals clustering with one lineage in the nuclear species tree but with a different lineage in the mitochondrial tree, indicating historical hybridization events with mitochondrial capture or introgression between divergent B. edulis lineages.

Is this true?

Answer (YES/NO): YES